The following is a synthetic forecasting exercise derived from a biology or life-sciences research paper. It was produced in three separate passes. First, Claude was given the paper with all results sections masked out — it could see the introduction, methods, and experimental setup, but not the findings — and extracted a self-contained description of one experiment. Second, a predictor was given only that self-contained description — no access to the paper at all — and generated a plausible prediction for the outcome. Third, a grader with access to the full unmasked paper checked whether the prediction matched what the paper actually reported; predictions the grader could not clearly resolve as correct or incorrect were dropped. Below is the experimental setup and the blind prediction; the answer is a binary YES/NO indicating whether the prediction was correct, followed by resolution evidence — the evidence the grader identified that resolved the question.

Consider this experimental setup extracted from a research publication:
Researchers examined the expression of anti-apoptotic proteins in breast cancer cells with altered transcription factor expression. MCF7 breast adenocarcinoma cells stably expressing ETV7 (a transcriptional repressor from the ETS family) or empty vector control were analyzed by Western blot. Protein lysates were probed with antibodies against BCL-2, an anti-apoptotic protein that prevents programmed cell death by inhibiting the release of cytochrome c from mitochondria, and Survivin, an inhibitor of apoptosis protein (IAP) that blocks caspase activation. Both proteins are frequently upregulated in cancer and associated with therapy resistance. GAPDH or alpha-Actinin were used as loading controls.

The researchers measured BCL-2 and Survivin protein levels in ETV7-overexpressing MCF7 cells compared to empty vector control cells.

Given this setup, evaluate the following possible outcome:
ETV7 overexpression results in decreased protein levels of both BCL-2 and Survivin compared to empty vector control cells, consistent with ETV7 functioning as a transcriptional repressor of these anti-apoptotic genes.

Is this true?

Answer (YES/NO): NO